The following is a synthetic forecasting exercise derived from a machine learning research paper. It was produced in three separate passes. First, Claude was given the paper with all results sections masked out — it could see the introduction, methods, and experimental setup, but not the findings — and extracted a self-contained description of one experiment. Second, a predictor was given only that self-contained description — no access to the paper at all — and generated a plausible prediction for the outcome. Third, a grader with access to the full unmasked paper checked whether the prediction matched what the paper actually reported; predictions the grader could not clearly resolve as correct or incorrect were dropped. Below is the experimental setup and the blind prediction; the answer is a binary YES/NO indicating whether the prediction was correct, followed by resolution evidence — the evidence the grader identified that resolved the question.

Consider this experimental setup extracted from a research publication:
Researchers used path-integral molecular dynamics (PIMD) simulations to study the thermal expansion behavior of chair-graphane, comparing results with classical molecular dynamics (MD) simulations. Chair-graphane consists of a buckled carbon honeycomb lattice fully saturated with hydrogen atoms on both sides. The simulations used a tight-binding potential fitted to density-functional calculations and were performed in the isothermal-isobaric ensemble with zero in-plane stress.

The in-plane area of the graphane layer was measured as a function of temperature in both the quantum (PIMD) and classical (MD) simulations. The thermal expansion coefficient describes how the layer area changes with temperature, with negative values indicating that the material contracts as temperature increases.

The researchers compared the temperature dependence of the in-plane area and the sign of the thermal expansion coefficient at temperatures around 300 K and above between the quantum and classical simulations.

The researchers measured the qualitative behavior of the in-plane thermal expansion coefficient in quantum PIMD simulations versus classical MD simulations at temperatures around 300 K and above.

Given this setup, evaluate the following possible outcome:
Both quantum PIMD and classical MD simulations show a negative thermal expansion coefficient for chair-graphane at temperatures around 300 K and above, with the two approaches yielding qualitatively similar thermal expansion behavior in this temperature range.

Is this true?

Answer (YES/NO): NO